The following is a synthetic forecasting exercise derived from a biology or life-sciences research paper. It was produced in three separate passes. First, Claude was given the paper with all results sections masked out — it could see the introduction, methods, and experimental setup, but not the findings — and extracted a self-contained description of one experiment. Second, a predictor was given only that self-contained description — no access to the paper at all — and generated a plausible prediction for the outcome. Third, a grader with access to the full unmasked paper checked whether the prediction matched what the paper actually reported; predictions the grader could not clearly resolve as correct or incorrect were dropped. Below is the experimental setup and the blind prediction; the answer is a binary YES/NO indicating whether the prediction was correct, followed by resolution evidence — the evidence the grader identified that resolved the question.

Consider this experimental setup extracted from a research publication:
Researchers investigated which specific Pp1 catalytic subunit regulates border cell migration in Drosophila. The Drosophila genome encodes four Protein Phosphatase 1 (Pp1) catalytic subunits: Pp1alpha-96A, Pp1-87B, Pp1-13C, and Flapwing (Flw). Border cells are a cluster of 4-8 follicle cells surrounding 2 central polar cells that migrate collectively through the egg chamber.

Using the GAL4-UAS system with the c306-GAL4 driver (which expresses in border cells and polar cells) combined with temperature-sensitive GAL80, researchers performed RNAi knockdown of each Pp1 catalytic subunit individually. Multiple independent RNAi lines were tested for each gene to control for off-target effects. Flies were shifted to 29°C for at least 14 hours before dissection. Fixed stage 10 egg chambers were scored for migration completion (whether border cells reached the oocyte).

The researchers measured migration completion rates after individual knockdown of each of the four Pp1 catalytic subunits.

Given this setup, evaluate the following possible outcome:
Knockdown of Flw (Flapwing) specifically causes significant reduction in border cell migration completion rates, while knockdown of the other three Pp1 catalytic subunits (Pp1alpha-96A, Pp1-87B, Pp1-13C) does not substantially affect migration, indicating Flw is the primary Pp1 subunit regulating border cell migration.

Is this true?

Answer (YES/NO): NO